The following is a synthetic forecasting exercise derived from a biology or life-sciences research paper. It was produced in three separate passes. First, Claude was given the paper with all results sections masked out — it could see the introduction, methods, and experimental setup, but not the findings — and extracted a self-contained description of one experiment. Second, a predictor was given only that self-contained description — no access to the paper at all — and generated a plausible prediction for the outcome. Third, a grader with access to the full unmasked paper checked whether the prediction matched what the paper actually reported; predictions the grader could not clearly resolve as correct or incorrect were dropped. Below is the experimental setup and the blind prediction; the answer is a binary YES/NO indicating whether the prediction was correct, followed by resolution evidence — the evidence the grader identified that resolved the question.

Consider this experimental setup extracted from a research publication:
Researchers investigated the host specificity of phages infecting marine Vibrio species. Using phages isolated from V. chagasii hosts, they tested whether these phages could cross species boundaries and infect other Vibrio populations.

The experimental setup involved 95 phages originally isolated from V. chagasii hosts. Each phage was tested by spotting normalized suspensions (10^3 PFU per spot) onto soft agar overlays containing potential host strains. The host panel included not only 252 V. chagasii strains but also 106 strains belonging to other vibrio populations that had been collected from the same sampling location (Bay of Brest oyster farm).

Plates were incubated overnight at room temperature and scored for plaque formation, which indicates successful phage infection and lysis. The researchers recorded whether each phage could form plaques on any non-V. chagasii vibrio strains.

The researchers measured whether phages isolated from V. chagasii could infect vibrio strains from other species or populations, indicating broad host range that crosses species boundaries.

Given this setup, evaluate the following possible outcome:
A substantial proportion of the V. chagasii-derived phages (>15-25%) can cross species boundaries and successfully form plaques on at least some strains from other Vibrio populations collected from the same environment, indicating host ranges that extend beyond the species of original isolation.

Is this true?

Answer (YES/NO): NO